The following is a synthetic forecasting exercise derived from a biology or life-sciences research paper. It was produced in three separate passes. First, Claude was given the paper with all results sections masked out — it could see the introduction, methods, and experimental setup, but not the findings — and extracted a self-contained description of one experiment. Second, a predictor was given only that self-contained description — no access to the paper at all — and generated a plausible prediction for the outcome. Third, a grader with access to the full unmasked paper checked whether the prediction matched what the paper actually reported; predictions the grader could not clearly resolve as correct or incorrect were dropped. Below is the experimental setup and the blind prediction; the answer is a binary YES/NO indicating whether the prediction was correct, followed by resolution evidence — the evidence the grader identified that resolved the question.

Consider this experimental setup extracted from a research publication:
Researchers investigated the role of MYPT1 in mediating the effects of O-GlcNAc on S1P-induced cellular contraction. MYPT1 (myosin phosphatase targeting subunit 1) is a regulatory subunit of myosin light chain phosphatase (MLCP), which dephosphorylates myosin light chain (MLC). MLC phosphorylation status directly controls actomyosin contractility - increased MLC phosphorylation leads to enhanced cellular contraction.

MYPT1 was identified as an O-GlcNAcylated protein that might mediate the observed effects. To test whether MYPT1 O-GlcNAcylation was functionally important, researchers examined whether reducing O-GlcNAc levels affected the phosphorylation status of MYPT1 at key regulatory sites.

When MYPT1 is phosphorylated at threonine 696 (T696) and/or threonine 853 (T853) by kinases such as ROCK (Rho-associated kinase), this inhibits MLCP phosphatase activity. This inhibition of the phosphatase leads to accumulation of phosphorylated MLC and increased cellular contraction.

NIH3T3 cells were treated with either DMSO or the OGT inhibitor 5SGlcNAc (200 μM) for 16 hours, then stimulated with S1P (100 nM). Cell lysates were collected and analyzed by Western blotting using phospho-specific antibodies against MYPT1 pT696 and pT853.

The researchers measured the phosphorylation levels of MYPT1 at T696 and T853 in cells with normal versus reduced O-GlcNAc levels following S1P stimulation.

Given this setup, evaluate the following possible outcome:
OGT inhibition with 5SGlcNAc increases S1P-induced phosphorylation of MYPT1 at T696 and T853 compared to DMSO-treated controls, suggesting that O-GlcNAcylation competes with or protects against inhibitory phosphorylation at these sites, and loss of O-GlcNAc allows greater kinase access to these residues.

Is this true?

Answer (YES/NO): YES